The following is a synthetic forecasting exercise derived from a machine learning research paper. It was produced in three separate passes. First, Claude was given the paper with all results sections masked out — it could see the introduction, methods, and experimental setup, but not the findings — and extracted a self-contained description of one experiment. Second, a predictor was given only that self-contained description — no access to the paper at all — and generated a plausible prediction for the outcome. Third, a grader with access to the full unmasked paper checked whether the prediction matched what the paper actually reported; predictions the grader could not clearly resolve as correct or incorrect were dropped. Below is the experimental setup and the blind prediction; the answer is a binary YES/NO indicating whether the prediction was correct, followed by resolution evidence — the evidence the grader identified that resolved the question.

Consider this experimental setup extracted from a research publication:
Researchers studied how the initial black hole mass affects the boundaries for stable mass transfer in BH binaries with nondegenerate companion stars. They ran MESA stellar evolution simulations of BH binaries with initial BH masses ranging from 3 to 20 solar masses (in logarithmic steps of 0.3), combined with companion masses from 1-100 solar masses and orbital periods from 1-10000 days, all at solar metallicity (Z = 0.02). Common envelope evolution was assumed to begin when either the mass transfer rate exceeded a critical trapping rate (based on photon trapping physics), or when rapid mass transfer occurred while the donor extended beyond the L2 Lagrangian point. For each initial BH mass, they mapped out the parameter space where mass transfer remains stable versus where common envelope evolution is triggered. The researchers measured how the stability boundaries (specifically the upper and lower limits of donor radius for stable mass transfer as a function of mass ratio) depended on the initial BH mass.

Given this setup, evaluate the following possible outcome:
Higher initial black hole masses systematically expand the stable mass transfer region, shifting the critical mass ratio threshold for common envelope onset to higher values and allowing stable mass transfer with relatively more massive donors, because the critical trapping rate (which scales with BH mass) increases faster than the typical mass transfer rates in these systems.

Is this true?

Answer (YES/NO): YES